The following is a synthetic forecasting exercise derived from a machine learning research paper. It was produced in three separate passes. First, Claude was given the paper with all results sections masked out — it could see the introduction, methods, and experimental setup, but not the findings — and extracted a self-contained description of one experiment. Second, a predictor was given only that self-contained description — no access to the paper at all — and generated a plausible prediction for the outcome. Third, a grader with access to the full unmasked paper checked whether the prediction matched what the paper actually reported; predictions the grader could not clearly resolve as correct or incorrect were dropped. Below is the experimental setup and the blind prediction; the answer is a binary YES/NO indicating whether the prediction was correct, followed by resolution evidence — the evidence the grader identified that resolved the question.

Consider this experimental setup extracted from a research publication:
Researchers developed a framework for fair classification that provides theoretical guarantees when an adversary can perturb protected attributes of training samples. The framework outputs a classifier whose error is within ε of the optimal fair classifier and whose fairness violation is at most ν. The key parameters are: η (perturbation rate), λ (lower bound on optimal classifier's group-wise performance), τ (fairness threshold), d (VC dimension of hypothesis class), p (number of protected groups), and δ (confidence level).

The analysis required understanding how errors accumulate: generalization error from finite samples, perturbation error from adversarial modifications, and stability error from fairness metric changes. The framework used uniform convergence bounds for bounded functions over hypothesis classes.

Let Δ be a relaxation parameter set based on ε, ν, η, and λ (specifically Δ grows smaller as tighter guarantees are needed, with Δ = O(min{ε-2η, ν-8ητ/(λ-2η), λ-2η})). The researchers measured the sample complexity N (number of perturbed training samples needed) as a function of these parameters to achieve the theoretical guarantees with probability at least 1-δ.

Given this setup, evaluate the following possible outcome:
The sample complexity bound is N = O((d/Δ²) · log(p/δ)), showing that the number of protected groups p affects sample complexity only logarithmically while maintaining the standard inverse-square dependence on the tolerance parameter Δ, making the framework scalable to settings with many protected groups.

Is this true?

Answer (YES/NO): NO